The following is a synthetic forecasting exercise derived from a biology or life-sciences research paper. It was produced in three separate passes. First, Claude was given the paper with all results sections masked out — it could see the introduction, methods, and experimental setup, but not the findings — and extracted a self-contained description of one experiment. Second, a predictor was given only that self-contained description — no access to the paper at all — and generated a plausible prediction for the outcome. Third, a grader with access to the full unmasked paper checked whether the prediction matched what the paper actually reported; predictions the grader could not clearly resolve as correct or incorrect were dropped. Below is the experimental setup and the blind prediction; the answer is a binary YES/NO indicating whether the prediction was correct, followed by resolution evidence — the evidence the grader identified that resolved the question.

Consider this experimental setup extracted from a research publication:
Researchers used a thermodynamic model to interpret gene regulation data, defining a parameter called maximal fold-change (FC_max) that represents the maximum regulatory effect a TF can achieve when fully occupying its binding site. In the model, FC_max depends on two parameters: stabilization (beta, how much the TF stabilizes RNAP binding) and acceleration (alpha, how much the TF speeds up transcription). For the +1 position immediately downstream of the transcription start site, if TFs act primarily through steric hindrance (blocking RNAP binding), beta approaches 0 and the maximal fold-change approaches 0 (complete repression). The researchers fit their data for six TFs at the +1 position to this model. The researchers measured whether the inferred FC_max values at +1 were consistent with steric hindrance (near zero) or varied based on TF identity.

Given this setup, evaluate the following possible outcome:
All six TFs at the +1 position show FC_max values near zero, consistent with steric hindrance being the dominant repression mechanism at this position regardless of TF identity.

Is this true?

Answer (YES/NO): YES